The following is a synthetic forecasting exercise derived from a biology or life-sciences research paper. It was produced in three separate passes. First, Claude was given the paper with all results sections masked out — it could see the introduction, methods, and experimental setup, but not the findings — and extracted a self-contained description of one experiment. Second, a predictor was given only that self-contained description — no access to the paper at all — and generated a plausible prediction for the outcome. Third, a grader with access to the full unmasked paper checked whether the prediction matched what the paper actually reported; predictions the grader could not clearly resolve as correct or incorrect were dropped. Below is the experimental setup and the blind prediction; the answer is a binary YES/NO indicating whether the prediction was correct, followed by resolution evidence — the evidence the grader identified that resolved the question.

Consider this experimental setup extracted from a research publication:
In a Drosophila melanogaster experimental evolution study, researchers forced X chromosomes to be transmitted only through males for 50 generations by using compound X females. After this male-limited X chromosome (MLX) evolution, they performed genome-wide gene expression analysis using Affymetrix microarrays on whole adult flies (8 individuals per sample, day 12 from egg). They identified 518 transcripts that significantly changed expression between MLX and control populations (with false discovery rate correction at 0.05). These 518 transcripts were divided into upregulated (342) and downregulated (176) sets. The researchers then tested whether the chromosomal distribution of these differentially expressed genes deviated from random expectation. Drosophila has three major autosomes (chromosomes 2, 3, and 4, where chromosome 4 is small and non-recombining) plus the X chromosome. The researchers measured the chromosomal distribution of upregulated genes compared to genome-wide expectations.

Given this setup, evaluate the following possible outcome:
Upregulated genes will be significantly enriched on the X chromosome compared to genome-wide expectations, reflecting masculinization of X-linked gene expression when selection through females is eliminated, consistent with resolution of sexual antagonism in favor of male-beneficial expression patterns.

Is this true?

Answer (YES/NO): NO